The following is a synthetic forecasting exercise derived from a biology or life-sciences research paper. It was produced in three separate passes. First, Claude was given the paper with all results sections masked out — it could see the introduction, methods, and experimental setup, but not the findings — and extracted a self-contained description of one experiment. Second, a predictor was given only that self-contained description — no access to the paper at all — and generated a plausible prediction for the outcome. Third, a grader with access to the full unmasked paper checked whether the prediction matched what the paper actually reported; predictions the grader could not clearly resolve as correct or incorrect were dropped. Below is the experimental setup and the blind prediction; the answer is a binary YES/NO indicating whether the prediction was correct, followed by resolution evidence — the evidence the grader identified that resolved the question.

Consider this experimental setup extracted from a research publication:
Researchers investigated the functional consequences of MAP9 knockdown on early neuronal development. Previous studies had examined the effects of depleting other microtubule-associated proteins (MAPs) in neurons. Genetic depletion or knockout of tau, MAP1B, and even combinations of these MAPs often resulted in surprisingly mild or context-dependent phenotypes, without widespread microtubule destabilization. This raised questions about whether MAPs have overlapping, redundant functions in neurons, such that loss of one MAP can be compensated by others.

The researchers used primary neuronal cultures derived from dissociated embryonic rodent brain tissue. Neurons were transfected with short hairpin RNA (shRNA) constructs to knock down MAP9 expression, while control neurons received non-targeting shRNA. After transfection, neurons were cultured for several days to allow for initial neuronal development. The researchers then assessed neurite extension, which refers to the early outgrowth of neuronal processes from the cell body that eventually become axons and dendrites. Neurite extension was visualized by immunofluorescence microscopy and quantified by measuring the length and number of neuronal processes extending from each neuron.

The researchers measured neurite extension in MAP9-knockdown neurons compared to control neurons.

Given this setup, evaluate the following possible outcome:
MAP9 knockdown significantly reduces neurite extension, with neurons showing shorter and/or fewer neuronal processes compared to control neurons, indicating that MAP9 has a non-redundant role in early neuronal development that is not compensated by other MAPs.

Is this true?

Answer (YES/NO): YES